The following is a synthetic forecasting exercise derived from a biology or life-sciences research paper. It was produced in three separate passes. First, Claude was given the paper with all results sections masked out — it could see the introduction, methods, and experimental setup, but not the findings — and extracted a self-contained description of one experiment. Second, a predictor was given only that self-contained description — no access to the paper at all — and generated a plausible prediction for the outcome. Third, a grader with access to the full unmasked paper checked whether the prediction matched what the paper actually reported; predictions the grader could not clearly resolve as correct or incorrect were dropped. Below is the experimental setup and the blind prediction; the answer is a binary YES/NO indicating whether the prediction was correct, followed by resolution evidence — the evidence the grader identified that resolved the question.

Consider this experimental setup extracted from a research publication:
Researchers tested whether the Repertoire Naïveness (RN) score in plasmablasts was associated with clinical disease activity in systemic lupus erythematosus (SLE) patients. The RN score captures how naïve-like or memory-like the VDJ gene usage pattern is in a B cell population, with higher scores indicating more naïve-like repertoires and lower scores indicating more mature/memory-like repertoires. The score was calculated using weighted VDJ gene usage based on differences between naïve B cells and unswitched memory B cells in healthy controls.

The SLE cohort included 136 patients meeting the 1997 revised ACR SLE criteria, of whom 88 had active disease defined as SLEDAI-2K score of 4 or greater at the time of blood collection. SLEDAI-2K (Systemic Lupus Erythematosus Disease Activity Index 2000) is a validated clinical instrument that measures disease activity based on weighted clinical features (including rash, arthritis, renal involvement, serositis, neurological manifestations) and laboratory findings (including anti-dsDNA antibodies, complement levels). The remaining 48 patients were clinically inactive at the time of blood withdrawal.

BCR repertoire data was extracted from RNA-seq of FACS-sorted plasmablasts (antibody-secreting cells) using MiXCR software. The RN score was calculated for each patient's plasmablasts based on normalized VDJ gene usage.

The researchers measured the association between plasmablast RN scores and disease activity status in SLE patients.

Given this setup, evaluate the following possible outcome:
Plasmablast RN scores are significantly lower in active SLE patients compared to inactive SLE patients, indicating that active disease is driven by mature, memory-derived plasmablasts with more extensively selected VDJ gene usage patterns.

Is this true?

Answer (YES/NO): NO